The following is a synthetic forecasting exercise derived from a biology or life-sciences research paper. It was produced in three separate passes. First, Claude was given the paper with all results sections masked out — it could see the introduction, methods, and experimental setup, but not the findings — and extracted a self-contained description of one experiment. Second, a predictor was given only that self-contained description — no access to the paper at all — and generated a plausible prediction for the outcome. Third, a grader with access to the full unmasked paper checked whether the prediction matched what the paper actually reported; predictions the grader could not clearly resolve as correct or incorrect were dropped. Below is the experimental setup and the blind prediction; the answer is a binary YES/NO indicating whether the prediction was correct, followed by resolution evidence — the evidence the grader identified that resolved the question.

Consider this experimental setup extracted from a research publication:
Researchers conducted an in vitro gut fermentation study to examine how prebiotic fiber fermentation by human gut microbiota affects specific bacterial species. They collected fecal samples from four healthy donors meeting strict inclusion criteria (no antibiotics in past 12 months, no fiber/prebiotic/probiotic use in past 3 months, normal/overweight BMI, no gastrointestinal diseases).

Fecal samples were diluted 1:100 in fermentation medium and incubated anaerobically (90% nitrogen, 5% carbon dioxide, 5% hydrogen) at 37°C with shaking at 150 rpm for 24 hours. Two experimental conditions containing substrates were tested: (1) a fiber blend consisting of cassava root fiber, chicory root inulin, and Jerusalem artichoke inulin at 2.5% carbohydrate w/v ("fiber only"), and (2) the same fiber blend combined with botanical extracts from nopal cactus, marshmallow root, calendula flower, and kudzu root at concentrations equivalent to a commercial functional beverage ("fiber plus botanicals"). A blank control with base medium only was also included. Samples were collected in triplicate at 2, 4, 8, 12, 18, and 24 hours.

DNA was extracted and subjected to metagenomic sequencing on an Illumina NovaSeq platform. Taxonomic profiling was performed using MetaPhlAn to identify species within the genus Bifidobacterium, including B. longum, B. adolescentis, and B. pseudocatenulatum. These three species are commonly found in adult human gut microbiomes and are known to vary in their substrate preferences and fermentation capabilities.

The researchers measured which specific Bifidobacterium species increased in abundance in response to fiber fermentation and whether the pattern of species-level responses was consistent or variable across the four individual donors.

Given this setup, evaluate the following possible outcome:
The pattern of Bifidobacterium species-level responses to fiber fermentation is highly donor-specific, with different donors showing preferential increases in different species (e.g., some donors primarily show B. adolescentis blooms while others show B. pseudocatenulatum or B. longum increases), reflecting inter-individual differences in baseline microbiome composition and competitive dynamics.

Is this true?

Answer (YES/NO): NO